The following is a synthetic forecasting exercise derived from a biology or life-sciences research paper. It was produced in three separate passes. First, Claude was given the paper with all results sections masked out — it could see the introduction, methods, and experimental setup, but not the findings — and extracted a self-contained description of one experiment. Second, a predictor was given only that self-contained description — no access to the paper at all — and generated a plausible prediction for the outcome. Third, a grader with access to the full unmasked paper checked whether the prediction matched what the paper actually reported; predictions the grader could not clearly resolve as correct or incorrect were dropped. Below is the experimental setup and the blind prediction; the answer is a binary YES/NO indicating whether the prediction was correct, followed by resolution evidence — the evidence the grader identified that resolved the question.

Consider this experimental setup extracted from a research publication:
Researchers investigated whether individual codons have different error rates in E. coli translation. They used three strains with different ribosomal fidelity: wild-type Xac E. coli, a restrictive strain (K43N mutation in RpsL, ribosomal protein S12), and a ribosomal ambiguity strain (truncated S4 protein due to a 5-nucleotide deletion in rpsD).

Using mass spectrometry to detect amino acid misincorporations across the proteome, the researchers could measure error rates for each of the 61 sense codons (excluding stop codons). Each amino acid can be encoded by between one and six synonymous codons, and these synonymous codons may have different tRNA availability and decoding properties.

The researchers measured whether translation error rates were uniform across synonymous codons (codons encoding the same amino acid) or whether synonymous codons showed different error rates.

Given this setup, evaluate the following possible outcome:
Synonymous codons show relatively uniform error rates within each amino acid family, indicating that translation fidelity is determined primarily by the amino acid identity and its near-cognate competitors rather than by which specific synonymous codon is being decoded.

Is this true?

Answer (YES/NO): NO